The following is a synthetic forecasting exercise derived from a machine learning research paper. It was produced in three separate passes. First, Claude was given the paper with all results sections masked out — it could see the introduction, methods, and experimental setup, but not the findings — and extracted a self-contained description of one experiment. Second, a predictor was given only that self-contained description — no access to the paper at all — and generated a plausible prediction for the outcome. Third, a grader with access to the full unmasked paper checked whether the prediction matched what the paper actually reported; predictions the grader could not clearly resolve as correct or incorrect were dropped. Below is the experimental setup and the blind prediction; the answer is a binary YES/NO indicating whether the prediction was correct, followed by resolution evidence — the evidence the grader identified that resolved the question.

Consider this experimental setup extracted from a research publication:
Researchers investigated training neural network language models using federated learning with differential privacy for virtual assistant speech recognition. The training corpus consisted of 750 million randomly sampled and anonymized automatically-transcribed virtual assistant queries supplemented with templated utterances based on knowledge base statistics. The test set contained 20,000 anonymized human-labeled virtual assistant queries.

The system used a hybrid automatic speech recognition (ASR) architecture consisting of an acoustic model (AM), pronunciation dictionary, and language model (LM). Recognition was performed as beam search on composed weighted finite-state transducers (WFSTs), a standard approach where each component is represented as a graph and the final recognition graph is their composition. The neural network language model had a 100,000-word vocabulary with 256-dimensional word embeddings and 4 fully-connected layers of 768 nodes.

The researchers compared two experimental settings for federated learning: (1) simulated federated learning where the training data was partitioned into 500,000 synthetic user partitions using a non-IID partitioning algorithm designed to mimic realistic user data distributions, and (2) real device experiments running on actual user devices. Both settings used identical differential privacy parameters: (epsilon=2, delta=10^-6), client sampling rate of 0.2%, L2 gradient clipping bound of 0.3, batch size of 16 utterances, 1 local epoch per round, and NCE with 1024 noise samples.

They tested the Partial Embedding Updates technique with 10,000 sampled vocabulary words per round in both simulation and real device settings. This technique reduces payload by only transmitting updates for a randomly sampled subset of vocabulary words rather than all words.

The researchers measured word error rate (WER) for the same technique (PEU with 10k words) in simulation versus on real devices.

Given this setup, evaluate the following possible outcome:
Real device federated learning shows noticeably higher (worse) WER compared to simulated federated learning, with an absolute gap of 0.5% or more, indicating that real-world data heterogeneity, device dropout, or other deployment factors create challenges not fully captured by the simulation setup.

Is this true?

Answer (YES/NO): NO